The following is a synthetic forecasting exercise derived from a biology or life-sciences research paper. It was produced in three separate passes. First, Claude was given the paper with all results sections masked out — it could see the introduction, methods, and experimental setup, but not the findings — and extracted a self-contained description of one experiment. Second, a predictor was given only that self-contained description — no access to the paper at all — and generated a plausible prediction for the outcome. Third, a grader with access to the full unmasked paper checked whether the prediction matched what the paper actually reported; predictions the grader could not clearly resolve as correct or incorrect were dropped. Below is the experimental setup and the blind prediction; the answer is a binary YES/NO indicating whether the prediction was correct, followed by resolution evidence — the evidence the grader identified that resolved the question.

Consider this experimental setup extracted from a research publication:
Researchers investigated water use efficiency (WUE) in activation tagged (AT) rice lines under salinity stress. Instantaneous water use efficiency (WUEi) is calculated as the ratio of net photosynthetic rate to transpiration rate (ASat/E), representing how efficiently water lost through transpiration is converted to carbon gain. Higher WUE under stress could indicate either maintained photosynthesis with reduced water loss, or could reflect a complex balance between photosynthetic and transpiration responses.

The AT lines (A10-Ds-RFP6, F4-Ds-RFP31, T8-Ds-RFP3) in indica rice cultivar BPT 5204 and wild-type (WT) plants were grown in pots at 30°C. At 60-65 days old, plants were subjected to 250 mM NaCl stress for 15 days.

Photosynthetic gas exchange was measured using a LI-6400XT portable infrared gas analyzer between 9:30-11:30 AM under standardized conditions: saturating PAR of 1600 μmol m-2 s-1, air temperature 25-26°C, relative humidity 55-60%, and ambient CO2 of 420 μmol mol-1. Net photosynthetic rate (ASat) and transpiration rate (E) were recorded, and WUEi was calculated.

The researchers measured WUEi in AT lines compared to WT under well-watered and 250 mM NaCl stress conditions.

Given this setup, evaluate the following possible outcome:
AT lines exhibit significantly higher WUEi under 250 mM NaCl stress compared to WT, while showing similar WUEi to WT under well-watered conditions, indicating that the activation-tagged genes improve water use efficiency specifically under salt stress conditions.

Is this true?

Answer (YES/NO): NO